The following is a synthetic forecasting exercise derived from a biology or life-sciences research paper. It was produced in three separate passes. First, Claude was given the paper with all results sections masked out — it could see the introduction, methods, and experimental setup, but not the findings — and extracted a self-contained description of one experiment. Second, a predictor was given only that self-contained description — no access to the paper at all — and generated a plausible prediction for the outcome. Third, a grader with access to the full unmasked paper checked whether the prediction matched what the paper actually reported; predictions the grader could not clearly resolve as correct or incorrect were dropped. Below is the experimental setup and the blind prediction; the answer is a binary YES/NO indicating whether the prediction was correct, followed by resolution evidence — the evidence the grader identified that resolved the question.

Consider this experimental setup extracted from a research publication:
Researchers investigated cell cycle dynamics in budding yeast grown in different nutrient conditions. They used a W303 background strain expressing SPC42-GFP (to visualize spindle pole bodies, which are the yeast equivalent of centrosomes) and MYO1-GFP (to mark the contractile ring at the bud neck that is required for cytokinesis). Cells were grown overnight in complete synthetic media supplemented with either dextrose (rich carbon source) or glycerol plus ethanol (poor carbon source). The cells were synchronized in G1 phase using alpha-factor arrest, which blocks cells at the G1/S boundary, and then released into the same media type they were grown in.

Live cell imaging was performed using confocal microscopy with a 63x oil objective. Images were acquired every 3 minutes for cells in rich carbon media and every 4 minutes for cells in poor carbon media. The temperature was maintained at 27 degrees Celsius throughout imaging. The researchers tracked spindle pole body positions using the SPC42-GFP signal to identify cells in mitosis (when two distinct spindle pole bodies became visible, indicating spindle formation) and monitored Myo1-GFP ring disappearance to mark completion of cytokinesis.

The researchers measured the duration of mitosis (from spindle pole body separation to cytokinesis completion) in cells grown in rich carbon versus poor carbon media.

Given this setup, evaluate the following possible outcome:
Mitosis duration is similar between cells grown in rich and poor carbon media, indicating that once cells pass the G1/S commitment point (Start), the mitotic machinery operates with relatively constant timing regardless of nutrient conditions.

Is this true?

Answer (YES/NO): NO